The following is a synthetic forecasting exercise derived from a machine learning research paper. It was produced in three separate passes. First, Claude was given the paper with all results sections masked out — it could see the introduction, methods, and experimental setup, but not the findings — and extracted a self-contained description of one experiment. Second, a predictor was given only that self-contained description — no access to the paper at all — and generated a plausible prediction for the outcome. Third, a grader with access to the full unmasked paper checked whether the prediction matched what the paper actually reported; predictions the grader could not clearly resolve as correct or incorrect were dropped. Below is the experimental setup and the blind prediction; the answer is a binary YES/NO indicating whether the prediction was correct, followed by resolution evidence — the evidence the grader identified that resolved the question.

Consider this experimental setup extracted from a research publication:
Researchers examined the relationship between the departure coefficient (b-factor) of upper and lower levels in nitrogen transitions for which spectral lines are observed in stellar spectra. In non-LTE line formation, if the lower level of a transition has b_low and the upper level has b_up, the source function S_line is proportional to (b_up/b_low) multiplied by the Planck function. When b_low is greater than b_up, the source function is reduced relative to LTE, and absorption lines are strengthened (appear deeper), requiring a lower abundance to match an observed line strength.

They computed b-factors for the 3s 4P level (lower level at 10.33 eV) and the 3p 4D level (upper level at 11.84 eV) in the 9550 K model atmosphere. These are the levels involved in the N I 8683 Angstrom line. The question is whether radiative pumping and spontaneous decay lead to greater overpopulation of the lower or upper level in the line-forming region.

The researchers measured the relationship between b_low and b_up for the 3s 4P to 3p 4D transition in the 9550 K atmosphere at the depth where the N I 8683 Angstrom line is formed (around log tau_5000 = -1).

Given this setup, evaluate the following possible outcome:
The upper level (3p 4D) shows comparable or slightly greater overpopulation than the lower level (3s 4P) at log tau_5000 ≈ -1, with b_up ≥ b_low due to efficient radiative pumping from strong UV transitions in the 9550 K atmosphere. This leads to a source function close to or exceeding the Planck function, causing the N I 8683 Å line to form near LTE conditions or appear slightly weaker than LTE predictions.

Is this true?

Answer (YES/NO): NO